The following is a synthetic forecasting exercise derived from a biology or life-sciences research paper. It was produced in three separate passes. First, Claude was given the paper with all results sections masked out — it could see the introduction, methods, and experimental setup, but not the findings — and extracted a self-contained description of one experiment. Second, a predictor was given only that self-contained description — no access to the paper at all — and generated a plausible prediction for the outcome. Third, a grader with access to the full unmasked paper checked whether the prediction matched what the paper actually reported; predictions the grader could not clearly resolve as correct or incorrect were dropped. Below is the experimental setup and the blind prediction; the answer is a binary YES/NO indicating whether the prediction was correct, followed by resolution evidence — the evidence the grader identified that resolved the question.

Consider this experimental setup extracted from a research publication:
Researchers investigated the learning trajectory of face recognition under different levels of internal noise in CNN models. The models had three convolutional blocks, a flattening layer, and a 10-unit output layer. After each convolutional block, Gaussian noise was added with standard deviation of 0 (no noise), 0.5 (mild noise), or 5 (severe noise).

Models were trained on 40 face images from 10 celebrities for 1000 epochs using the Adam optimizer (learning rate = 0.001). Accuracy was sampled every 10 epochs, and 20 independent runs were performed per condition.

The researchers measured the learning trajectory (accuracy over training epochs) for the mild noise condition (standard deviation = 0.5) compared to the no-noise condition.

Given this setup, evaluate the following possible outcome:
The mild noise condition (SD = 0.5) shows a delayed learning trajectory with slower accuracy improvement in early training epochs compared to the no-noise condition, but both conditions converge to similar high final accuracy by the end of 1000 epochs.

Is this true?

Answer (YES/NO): YES